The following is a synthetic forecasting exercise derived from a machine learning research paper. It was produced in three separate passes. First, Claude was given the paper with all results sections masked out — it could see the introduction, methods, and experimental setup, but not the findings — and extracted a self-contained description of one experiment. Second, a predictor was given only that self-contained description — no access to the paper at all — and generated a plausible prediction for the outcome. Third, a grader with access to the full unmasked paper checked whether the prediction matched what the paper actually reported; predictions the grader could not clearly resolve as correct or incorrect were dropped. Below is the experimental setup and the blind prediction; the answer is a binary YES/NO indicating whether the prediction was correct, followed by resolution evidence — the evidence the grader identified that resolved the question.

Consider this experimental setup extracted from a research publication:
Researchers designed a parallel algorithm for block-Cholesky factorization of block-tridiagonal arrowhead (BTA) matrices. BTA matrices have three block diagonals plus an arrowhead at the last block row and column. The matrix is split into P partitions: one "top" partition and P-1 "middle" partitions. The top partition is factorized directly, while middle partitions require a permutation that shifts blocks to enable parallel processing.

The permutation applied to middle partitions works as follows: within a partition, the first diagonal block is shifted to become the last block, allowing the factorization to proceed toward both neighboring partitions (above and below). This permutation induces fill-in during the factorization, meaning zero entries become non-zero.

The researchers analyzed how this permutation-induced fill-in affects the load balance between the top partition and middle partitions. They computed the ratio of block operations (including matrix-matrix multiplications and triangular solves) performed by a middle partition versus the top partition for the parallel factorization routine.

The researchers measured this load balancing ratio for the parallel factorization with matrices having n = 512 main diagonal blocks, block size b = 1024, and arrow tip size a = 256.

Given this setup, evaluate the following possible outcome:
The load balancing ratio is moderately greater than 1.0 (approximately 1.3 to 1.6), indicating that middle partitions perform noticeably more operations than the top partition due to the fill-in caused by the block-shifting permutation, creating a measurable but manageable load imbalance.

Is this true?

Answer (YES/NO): NO